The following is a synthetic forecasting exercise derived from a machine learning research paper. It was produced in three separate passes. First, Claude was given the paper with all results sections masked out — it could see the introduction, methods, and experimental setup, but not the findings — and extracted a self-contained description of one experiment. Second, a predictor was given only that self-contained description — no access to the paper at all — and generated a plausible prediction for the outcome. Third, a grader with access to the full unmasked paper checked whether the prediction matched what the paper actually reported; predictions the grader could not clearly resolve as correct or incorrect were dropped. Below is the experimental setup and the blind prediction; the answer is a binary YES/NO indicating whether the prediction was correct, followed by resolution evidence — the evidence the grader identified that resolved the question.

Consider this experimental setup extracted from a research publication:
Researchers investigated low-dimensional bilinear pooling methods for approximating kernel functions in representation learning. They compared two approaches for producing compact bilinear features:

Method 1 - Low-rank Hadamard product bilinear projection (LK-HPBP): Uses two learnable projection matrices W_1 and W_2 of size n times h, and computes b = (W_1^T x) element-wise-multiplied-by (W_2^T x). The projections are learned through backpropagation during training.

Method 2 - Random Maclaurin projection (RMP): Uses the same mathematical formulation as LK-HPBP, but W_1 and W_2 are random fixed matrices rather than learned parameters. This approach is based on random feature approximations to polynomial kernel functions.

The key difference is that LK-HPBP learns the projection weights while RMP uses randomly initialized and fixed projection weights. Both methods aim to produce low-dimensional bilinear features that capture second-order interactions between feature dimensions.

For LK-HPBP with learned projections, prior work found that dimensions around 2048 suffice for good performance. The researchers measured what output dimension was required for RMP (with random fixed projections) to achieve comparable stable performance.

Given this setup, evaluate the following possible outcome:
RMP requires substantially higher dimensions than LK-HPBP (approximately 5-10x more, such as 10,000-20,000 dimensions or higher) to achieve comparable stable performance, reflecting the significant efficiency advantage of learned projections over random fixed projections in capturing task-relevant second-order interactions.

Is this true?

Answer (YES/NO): NO